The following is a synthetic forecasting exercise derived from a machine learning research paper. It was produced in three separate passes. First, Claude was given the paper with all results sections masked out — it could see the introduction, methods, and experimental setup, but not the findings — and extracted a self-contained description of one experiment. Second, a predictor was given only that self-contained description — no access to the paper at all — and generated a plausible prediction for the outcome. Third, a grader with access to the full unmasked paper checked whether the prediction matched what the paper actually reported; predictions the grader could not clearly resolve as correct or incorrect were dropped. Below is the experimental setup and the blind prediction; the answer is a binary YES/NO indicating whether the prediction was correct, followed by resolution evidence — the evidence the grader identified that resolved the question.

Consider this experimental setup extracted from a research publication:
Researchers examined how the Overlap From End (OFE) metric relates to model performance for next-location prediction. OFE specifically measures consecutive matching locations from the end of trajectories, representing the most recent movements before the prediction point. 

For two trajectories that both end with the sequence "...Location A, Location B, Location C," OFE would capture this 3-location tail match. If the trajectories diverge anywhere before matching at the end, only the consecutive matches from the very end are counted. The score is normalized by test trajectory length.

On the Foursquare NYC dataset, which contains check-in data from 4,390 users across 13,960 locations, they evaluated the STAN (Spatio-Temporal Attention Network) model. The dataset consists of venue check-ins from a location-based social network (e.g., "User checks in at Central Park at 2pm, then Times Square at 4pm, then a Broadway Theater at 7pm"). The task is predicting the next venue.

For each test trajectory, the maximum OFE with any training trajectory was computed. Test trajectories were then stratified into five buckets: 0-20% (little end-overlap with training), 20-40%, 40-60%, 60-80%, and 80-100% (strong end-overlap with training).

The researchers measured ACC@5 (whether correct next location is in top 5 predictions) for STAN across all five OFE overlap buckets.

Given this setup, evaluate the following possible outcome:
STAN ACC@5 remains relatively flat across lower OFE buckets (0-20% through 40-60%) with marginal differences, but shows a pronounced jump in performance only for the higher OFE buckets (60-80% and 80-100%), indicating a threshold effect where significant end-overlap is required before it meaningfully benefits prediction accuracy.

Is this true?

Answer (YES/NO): NO